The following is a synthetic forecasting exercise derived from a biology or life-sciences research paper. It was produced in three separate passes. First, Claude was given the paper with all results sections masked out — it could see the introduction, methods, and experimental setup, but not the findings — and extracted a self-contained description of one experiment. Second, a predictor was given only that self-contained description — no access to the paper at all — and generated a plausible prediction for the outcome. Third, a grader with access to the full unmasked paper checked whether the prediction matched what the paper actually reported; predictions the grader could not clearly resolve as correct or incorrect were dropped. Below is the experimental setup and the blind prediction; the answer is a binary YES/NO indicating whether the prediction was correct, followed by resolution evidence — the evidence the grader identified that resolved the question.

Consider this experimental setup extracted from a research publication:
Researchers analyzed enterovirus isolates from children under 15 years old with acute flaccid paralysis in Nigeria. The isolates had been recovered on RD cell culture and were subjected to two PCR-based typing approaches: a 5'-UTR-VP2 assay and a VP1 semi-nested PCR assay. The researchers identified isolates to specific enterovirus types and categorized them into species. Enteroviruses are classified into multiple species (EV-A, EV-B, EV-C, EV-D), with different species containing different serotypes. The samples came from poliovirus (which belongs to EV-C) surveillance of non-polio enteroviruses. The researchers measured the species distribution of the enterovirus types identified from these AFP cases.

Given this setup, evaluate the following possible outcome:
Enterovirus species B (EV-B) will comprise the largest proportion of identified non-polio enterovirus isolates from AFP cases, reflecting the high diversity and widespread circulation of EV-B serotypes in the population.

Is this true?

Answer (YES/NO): YES